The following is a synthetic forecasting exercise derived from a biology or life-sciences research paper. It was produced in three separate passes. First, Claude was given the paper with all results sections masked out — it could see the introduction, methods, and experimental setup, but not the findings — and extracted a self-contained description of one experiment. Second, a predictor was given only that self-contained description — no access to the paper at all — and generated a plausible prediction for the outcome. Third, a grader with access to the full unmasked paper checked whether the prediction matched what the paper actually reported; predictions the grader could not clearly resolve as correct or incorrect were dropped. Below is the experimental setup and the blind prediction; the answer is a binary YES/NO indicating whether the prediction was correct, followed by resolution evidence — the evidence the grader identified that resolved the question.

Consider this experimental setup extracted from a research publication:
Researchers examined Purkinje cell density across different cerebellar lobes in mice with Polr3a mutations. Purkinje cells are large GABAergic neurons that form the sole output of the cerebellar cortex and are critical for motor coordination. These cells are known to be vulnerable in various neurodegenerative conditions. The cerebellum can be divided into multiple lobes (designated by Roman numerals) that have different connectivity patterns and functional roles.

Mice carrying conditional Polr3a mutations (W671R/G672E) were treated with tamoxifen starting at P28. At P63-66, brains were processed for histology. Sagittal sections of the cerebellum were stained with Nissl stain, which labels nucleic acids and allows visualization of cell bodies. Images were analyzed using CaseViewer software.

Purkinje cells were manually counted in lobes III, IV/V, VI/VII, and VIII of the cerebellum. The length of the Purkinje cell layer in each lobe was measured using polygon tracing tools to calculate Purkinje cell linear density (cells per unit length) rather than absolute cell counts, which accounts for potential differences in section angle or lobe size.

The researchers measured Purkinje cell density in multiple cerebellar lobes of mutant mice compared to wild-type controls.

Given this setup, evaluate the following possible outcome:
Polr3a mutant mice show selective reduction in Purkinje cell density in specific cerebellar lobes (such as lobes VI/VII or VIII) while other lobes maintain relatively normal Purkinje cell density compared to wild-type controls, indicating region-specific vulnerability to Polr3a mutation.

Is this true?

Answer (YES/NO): NO